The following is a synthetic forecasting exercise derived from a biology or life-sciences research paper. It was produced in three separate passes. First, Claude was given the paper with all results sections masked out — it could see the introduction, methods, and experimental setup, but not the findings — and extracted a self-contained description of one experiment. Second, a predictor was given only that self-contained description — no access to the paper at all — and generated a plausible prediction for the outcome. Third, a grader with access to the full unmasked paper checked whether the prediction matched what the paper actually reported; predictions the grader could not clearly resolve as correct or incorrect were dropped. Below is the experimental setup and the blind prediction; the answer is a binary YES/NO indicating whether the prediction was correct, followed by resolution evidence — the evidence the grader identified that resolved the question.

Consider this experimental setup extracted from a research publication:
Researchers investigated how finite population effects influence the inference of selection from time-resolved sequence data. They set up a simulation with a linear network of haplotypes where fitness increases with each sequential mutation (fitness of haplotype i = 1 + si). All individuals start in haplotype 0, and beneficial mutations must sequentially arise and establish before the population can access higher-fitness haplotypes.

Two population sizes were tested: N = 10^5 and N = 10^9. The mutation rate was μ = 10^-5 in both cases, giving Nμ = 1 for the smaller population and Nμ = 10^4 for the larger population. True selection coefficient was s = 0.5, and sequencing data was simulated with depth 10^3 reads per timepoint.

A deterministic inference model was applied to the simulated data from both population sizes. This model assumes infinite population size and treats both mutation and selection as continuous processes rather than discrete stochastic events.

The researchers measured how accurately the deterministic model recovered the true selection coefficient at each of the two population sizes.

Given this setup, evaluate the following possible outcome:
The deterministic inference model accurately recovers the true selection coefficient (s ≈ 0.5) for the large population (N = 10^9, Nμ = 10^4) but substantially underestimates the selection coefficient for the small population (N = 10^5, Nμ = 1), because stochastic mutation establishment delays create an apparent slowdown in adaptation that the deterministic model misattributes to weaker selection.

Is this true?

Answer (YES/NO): NO